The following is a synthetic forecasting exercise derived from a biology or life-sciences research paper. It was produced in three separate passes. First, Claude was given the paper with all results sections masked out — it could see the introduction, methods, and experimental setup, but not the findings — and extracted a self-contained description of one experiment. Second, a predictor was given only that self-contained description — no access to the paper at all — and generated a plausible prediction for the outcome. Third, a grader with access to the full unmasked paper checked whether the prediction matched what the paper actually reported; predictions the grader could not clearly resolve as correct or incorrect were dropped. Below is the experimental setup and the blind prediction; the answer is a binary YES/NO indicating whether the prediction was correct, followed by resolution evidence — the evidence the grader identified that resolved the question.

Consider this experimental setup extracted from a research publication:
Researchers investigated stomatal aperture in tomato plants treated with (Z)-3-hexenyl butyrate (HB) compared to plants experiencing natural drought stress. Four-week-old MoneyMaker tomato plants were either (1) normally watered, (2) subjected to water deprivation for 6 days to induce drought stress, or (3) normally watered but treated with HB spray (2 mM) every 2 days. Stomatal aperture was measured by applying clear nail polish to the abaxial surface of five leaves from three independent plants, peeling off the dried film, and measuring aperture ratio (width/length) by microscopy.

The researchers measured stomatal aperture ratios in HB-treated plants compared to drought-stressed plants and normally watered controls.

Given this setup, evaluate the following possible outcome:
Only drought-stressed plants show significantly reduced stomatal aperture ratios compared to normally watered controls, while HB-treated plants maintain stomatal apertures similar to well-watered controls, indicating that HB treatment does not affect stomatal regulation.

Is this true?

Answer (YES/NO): NO